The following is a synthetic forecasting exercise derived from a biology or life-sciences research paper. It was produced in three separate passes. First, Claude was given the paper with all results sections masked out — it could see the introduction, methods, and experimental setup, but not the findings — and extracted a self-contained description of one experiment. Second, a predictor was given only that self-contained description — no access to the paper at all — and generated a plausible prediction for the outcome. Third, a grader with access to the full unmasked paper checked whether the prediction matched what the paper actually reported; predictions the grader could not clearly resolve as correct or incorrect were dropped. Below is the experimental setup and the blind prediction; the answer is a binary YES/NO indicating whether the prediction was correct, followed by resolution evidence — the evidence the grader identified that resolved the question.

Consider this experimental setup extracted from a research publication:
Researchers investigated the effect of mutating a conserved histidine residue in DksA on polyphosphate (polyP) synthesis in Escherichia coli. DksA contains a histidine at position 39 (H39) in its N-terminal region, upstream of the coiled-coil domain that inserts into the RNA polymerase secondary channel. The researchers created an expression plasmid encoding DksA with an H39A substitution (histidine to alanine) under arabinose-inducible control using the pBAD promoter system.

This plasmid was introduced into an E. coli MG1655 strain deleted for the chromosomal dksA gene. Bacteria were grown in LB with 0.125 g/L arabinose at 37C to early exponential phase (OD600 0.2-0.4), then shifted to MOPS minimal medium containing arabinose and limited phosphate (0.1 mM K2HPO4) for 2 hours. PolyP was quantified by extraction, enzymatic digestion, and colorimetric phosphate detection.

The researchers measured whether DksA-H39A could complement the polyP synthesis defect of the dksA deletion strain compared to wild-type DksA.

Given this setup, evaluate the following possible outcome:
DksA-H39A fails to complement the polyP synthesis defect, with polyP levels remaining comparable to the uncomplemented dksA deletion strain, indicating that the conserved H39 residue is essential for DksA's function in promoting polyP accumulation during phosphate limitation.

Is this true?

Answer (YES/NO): NO